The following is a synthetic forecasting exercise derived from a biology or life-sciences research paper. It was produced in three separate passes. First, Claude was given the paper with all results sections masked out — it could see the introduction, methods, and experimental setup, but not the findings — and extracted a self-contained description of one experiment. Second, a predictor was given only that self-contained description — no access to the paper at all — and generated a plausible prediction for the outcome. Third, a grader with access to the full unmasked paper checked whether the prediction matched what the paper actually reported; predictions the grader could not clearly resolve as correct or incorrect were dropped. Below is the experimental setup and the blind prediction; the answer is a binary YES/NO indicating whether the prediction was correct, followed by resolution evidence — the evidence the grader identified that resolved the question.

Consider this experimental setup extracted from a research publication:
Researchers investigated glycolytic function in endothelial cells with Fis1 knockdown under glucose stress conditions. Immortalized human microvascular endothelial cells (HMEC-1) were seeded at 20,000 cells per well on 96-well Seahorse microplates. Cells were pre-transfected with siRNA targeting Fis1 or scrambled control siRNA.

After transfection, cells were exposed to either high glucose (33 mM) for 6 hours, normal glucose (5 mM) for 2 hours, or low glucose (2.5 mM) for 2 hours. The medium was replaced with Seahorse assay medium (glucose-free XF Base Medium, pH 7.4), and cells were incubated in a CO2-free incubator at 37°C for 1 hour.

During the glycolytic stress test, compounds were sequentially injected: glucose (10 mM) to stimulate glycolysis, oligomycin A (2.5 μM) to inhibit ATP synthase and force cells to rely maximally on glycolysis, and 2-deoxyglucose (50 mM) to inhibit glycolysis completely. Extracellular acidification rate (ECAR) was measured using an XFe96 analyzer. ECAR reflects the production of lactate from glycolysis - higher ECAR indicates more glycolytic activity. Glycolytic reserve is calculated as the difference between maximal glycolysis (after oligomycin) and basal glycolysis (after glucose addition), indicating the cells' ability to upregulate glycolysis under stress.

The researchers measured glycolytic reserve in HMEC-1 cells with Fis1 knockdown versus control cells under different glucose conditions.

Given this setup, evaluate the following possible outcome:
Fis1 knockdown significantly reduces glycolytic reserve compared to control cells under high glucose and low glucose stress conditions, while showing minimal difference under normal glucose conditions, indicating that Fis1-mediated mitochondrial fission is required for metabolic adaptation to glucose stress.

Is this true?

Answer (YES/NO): NO